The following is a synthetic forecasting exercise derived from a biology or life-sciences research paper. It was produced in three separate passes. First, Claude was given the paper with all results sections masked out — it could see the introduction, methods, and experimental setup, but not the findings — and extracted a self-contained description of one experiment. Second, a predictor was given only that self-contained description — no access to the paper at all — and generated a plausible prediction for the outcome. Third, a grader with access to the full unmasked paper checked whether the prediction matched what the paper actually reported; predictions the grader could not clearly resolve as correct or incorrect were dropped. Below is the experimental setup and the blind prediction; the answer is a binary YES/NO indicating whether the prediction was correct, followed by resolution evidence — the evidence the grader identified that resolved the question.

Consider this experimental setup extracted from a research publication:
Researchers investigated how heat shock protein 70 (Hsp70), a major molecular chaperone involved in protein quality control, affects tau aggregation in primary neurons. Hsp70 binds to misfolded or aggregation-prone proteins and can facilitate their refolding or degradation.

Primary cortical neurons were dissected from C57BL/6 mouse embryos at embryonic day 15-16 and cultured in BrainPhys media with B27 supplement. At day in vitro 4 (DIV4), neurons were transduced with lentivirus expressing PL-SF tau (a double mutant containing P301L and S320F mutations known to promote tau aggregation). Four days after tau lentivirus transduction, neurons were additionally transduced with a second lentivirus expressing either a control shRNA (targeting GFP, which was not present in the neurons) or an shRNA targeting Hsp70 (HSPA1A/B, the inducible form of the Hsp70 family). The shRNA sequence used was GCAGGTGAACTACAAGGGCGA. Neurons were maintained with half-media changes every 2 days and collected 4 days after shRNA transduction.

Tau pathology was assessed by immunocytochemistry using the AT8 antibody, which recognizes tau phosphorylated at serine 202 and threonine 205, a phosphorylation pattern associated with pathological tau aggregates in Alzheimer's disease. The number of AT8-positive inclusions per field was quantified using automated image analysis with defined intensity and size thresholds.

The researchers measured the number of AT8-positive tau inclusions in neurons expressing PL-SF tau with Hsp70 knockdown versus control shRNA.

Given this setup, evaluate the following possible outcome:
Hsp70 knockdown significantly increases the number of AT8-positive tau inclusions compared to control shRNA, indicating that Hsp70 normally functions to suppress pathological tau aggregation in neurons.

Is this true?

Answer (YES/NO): NO